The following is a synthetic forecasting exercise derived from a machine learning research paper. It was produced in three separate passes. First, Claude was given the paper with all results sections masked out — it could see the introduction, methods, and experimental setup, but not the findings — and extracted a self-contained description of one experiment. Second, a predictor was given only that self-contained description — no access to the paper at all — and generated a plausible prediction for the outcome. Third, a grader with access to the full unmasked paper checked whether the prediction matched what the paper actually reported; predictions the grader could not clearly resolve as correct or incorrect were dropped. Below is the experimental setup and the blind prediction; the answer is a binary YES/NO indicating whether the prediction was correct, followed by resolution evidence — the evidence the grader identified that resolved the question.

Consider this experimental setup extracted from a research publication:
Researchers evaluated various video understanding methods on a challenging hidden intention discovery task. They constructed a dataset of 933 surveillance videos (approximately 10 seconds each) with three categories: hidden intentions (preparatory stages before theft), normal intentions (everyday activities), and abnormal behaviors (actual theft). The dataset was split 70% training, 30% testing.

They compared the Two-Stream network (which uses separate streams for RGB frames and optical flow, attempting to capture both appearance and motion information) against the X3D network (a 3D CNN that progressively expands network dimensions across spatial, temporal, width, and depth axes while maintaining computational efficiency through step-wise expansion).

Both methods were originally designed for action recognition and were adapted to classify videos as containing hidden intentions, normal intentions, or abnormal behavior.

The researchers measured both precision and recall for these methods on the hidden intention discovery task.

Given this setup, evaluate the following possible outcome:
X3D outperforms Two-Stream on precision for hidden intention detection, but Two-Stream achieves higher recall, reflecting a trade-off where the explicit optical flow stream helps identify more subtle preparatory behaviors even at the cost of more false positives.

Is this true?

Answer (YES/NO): NO